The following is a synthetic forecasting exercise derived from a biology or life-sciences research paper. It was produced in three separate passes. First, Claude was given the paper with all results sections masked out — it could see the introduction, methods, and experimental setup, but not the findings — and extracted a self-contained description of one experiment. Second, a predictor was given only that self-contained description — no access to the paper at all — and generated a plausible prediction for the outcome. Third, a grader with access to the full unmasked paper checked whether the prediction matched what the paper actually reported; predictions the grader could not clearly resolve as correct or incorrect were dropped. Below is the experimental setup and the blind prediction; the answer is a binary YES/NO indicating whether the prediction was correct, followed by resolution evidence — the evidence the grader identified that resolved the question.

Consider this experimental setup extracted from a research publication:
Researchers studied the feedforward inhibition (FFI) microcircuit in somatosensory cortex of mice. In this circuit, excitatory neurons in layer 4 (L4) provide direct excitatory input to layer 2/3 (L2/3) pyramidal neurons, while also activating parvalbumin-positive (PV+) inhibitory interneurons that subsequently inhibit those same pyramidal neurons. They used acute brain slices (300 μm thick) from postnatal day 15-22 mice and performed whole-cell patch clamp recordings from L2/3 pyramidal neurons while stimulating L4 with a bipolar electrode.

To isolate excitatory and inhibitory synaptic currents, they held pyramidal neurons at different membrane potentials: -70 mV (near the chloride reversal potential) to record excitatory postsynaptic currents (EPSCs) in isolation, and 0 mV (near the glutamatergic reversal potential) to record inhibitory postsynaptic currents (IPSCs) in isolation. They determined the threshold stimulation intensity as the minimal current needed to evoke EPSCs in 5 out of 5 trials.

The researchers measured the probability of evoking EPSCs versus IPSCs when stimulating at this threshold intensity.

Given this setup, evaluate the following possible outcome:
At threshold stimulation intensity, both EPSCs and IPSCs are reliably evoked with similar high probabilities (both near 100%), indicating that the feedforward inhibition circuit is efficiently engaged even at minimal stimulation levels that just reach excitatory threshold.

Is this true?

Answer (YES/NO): NO